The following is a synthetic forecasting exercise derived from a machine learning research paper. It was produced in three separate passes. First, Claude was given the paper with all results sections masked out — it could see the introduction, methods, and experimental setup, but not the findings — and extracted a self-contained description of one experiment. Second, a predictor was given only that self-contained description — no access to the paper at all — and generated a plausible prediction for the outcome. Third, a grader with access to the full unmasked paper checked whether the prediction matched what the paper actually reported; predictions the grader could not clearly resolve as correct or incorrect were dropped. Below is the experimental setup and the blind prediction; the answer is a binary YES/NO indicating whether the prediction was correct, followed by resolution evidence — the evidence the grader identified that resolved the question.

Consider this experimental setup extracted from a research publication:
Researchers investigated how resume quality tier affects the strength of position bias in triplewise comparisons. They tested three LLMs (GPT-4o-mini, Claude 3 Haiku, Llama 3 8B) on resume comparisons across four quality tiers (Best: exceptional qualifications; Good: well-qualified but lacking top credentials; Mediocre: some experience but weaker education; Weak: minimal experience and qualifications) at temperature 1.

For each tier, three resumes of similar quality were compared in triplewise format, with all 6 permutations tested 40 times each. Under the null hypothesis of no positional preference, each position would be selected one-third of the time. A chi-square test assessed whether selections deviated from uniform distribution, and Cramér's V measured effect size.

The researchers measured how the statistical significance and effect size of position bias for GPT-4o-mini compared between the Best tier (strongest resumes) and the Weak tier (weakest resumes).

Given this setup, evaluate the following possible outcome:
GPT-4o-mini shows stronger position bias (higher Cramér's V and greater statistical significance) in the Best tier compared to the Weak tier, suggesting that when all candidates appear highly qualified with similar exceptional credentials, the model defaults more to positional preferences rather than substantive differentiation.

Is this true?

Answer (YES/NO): YES